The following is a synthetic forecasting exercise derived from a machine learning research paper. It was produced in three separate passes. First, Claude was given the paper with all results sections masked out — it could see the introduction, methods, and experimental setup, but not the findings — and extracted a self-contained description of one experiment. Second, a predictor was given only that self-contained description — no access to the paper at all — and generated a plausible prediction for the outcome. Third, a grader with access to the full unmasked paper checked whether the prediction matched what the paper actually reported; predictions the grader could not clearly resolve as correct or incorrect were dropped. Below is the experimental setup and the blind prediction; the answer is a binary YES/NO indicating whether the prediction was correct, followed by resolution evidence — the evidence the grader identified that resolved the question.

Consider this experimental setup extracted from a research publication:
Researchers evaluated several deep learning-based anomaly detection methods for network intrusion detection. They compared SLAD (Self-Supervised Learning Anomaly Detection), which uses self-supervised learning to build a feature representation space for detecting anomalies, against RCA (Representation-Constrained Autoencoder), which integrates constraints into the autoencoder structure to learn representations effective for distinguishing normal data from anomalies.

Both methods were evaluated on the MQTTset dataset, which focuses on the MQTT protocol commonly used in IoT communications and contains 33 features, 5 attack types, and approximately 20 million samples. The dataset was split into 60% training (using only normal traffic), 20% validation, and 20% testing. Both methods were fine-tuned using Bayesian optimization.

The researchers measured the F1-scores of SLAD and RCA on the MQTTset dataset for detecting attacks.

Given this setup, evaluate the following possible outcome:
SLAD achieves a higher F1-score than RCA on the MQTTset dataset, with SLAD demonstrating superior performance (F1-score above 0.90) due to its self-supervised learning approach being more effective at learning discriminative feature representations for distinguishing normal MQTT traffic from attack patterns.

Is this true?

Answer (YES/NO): NO